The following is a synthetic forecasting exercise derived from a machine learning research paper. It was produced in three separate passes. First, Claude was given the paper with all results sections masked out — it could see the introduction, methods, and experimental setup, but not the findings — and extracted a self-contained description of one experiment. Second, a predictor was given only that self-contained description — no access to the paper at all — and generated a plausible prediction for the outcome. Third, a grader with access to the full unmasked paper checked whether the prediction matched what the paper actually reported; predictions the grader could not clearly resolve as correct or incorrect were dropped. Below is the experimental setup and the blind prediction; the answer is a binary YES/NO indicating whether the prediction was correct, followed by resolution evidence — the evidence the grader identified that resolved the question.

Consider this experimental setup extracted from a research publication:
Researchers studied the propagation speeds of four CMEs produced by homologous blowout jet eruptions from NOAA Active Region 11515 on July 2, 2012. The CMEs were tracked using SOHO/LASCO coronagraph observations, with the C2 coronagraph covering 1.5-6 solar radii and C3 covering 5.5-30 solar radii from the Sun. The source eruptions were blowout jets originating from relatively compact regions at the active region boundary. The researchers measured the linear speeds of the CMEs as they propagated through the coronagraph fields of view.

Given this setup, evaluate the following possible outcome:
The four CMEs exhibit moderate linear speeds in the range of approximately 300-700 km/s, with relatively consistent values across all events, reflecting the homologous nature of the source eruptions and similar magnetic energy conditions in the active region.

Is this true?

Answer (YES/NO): NO